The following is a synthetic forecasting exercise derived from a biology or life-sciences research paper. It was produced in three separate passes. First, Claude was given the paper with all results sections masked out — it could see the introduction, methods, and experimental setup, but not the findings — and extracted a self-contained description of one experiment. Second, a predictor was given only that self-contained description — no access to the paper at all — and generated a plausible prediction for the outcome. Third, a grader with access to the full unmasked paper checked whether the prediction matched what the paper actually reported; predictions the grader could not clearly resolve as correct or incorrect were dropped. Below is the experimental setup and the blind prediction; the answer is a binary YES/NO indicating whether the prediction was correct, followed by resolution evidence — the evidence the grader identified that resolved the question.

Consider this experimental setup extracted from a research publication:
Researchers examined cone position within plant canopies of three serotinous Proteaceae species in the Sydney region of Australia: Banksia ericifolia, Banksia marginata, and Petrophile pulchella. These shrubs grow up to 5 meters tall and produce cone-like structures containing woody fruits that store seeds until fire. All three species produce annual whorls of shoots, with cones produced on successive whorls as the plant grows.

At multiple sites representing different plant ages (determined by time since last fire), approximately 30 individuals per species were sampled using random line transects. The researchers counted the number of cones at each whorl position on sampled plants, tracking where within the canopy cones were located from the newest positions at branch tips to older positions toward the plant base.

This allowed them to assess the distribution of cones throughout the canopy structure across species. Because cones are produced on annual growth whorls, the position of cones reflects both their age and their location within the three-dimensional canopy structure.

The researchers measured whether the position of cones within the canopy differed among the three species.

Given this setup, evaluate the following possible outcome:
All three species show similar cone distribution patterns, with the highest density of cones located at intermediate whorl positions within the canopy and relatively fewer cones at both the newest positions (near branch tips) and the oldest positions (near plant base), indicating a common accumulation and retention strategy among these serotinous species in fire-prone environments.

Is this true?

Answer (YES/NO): NO